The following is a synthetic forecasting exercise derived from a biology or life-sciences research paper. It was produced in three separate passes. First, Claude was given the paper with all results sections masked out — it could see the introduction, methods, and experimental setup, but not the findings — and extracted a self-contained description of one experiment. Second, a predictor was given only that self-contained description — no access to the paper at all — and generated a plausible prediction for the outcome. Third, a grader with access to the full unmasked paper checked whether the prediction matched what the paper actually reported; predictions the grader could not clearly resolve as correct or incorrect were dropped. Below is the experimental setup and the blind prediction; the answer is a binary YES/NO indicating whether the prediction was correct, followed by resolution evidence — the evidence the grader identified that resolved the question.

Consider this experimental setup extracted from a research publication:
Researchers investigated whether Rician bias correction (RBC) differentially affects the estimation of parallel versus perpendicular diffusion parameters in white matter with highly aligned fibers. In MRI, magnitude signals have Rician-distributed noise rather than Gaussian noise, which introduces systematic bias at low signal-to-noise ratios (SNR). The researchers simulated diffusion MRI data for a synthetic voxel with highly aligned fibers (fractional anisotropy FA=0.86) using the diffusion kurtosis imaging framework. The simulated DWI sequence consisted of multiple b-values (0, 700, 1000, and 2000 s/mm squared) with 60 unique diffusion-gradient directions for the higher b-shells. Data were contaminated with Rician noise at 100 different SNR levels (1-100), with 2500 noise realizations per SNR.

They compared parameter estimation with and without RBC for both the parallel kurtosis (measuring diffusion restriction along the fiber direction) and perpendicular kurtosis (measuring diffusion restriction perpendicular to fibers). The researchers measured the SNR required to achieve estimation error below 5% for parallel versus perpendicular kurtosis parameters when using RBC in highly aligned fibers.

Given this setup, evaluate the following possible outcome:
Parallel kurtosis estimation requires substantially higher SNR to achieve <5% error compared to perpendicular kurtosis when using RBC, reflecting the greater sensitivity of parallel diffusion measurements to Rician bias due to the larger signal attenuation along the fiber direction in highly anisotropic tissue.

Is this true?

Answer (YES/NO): NO